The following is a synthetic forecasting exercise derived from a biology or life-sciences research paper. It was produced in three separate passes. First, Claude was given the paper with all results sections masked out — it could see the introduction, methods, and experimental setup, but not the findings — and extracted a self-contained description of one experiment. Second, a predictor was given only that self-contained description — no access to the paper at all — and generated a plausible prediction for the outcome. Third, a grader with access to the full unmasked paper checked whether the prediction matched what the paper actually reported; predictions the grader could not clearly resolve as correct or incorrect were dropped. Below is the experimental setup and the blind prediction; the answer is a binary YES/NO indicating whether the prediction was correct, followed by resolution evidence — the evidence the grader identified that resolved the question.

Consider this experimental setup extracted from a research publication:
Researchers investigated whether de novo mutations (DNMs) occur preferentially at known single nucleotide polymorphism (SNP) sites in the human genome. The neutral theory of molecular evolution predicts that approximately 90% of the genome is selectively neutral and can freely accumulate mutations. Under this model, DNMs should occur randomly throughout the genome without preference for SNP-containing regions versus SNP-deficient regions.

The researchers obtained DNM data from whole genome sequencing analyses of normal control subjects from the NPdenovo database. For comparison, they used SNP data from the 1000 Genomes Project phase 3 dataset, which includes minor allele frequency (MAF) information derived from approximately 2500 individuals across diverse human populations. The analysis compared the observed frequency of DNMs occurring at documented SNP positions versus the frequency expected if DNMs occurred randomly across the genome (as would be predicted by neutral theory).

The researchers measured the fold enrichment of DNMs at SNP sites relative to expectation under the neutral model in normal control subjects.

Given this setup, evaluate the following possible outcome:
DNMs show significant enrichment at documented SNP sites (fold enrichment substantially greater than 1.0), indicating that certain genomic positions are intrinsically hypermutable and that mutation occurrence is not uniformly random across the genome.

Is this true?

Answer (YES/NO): YES